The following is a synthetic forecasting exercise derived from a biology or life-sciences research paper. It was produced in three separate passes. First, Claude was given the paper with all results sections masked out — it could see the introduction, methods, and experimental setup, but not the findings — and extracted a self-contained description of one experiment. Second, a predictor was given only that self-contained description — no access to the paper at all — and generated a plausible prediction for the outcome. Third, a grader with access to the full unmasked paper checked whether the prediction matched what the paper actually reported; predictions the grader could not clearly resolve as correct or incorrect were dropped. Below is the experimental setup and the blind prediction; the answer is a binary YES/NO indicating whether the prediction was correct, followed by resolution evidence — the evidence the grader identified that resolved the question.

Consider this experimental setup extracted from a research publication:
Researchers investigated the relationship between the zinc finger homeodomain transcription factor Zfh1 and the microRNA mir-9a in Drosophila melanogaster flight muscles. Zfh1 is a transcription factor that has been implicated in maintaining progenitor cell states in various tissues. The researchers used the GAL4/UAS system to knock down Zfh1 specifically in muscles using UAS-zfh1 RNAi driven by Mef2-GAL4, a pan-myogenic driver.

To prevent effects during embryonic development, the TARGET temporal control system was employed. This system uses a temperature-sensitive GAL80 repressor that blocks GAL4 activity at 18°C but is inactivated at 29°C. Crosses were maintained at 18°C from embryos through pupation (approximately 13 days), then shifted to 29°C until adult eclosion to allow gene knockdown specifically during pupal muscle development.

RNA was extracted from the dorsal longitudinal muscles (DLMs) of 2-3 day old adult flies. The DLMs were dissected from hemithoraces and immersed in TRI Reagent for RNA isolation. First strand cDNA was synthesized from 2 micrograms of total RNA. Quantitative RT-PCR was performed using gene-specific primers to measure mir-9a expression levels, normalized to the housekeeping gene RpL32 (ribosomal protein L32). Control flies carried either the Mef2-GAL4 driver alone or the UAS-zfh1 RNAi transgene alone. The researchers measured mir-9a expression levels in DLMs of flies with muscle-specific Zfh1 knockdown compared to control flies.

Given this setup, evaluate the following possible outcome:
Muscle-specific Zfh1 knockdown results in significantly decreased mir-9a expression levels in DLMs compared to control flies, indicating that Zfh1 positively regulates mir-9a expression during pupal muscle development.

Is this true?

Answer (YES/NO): NO